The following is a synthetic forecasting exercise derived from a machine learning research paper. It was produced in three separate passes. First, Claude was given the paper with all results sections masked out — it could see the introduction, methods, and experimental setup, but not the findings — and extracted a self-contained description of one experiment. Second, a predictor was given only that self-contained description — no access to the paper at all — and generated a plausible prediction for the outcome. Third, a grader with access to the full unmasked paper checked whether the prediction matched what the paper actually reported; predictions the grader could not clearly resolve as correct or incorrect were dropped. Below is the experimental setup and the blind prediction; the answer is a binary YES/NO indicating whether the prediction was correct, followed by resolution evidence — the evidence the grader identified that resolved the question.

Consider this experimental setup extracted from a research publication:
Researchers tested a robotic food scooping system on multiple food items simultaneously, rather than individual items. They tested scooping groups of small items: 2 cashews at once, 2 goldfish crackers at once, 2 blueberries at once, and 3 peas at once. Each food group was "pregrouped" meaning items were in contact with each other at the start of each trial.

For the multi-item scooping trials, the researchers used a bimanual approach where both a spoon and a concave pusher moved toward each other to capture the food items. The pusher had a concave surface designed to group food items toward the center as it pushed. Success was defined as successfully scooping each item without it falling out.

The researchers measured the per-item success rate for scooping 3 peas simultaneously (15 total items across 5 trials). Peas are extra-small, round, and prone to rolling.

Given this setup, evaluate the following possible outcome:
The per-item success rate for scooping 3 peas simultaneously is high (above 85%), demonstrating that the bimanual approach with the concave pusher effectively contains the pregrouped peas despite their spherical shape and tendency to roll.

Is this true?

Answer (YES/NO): YES